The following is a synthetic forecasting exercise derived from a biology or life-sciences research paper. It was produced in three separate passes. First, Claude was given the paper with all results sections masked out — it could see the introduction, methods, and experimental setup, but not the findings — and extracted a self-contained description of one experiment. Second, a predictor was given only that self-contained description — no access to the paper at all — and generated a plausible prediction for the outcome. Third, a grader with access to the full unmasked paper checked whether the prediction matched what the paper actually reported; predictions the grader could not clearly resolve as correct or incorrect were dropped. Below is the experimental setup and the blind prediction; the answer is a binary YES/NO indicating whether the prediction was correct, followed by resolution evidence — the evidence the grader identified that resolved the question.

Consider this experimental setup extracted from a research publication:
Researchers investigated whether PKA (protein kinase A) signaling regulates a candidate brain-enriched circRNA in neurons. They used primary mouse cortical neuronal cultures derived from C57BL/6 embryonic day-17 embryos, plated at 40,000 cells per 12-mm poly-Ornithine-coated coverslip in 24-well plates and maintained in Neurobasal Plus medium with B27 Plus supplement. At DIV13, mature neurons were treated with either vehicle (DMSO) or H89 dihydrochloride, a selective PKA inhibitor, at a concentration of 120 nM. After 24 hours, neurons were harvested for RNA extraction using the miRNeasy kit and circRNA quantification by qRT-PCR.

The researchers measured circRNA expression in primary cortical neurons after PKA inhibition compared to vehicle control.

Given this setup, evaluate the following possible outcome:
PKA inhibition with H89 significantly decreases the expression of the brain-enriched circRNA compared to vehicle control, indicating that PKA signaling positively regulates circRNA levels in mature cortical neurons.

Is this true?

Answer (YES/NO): NO